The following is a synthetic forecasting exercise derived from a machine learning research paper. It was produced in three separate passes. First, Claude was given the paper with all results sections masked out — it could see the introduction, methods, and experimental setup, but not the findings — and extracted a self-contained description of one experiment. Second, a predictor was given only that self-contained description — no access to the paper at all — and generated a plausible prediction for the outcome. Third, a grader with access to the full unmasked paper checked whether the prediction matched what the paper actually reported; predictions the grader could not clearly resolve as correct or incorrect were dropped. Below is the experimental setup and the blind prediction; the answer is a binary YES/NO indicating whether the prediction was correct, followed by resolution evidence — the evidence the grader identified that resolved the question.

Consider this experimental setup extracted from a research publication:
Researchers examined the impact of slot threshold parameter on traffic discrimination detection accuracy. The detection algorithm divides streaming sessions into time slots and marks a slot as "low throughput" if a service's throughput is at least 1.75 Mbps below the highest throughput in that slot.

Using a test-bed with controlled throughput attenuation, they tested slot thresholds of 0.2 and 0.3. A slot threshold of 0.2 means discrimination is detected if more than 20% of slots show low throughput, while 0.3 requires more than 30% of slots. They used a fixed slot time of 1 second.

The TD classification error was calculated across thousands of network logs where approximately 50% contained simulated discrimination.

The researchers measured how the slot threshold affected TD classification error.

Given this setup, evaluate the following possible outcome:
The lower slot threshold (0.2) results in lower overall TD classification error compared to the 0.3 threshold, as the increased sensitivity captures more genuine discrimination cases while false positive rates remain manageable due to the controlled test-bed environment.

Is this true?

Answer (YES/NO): NO